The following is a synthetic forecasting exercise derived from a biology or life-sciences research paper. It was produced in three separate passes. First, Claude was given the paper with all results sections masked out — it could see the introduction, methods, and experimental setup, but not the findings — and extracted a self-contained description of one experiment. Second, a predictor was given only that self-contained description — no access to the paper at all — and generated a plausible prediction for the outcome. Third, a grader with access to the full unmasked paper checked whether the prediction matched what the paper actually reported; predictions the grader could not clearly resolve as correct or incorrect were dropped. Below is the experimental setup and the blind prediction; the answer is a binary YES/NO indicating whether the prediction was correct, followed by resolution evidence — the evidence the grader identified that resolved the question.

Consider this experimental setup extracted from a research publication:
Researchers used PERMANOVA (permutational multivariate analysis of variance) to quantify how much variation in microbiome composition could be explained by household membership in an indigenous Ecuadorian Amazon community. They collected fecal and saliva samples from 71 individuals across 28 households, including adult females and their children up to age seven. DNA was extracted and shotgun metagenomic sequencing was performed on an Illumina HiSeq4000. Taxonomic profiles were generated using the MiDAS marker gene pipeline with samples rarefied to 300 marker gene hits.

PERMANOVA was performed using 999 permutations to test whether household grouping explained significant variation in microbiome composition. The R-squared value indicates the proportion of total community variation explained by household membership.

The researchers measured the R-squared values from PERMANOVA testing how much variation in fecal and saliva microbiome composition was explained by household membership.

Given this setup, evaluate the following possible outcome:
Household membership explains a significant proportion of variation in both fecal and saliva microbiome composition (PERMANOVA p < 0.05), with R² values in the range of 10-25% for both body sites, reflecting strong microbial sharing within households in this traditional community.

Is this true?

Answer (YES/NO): NO